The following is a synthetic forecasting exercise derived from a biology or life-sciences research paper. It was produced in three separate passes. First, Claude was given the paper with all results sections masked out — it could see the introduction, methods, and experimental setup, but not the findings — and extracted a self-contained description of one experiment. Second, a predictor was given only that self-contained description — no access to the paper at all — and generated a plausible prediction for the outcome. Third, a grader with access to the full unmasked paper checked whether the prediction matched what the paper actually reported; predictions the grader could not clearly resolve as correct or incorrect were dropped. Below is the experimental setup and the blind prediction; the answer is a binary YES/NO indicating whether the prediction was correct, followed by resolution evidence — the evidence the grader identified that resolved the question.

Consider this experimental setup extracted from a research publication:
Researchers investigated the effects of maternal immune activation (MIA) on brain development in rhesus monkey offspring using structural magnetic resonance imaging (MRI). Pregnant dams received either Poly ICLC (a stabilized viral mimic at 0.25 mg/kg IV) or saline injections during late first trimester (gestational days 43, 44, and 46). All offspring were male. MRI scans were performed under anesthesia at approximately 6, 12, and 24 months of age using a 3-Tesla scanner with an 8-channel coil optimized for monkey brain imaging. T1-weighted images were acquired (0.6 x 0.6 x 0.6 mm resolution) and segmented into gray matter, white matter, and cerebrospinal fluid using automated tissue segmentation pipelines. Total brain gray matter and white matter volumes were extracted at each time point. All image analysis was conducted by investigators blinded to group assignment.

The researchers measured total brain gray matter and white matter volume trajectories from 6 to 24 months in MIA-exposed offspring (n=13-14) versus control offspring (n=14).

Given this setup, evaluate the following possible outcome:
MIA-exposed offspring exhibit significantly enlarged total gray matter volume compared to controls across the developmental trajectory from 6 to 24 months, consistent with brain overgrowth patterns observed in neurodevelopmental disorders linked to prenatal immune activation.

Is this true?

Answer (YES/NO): NO